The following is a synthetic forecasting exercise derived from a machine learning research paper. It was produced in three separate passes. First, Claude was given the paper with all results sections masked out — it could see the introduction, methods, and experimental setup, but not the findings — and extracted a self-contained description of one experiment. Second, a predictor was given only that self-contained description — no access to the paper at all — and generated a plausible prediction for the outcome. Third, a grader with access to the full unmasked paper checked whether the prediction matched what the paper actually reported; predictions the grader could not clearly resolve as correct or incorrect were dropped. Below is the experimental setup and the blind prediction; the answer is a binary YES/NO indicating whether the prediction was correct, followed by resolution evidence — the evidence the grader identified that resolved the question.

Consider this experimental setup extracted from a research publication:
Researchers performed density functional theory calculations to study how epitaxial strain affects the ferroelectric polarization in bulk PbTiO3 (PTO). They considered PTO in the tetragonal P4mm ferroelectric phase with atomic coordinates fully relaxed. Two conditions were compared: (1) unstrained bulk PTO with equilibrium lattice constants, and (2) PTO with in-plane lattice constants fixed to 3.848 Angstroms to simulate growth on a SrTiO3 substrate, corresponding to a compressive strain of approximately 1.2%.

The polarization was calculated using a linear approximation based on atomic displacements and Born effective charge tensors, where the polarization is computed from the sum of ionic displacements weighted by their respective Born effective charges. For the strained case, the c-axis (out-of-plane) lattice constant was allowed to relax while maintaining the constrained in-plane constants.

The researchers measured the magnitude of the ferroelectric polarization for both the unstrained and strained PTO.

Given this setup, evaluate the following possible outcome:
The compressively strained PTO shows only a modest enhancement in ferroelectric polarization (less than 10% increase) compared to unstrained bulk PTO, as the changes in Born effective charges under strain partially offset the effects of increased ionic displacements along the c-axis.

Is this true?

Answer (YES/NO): NO